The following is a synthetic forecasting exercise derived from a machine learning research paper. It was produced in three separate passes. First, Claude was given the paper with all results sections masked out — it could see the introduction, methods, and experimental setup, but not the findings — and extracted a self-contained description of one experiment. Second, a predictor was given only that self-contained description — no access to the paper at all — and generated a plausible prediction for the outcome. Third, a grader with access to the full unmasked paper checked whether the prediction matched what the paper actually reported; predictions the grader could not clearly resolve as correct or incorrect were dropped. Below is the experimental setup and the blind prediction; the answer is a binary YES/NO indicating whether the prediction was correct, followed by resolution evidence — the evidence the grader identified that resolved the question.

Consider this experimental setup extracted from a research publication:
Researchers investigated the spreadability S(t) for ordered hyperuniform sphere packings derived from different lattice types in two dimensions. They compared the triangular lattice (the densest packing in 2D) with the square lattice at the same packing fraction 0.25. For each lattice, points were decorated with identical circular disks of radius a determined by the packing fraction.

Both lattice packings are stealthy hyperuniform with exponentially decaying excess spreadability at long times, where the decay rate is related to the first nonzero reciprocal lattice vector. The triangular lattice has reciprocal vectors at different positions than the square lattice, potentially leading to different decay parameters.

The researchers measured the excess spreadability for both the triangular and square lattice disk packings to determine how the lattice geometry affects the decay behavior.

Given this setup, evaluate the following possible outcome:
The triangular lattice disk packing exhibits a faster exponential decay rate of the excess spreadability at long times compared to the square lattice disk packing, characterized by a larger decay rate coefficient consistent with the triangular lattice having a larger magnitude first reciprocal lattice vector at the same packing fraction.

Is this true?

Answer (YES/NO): YES